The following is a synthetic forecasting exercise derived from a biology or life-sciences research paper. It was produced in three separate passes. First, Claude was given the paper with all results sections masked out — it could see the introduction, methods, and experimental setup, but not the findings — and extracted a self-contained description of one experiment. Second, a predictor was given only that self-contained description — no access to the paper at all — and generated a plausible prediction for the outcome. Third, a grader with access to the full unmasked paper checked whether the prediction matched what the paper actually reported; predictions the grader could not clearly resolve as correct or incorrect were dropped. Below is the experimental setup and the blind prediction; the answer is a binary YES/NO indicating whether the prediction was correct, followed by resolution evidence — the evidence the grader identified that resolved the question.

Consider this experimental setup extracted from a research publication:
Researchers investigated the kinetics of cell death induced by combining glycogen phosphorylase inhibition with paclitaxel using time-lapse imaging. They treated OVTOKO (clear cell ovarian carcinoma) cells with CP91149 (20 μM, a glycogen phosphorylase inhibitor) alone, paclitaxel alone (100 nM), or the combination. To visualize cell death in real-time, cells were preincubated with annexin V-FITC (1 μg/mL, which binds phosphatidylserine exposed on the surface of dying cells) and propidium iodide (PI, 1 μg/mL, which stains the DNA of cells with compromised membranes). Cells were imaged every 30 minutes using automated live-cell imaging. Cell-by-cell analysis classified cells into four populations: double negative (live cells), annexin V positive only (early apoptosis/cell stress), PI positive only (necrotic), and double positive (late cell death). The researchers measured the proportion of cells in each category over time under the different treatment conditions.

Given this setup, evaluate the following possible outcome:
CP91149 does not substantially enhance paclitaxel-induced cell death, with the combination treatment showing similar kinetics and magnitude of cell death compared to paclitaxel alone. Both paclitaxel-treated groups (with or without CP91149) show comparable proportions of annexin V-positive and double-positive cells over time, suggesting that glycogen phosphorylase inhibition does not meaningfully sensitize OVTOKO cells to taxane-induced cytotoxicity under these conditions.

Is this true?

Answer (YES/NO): NO